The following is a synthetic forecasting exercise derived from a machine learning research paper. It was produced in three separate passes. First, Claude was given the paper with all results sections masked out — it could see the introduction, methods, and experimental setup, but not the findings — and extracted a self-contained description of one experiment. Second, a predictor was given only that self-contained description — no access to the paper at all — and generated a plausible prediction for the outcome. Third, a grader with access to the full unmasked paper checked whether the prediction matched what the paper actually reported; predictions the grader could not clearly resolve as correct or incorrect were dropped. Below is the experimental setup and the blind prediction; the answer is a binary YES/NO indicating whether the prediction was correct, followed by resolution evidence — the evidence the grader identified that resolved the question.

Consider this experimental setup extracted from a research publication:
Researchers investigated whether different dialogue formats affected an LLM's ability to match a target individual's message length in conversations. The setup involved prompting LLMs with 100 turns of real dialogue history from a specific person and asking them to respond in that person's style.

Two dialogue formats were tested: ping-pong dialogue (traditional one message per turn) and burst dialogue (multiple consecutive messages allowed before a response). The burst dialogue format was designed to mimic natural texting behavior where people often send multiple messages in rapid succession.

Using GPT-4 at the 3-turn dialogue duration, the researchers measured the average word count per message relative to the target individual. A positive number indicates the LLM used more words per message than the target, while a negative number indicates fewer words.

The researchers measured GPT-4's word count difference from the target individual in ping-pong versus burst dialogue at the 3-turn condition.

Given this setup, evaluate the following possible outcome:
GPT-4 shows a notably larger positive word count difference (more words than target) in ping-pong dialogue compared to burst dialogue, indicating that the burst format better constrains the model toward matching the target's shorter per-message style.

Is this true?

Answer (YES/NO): NO